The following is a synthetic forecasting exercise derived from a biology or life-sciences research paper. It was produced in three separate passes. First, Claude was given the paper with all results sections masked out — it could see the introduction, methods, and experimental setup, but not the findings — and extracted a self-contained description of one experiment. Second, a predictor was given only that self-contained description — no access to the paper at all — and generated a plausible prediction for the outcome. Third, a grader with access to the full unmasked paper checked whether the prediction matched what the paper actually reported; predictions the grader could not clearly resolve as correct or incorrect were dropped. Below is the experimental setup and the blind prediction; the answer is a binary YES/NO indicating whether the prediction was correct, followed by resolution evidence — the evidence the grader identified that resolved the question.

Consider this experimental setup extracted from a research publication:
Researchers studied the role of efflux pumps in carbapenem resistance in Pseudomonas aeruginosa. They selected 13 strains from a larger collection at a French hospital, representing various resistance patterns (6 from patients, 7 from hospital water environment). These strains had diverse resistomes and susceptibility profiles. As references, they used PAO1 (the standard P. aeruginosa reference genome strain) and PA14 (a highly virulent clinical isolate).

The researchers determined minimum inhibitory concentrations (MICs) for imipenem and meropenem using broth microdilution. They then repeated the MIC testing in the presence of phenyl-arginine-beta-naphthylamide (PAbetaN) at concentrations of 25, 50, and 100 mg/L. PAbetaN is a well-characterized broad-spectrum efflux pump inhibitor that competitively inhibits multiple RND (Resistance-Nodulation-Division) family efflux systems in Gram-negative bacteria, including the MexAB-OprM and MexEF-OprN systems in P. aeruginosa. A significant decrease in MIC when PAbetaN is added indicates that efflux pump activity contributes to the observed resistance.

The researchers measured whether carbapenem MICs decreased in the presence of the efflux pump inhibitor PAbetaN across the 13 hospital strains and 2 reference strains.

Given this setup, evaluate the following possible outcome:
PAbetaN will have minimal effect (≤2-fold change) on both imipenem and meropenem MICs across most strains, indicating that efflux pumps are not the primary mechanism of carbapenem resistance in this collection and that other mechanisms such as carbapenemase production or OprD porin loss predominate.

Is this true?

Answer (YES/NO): NO